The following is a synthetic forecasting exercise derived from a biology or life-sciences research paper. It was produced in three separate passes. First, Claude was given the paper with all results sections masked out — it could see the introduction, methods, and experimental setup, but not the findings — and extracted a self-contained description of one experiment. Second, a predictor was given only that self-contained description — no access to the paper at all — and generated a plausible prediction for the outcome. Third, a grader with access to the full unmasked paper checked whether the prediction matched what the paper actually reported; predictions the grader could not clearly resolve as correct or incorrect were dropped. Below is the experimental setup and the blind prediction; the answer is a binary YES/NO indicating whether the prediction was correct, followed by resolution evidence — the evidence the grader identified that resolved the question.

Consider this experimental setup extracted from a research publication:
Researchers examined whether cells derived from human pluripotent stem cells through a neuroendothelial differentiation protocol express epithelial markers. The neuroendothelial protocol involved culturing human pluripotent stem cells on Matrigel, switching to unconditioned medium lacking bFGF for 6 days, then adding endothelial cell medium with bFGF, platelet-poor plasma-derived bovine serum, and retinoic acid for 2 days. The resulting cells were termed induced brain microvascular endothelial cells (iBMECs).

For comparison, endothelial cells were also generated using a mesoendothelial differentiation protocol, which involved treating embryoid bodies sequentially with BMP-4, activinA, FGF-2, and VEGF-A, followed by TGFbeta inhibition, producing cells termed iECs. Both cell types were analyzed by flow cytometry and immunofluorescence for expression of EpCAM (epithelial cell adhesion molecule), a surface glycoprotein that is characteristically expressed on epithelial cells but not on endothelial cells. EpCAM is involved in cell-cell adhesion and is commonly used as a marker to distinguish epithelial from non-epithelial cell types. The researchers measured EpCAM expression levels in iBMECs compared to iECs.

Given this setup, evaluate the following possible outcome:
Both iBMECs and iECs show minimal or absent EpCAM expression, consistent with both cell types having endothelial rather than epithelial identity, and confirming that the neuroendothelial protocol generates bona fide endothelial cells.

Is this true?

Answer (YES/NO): NO